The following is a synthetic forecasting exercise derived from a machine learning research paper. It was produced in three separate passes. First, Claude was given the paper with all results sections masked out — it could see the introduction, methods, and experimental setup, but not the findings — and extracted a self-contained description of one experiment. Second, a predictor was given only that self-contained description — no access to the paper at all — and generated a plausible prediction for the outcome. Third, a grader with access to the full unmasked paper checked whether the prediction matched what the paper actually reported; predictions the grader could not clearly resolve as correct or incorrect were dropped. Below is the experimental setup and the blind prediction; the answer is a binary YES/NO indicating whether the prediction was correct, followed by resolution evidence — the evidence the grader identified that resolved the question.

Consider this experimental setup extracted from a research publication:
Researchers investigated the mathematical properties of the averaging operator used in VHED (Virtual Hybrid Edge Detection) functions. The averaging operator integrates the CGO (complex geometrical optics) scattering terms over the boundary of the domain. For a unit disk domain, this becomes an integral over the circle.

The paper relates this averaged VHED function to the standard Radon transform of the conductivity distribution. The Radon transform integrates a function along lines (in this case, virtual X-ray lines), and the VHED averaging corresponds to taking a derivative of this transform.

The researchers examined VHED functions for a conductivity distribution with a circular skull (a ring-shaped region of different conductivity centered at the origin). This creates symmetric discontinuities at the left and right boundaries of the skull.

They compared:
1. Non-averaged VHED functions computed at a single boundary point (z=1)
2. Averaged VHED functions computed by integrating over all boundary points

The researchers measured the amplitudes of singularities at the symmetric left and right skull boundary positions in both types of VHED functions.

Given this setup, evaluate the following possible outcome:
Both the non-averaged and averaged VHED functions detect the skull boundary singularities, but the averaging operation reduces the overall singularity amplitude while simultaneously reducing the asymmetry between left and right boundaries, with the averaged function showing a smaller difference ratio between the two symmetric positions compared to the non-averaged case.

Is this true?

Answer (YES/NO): NO